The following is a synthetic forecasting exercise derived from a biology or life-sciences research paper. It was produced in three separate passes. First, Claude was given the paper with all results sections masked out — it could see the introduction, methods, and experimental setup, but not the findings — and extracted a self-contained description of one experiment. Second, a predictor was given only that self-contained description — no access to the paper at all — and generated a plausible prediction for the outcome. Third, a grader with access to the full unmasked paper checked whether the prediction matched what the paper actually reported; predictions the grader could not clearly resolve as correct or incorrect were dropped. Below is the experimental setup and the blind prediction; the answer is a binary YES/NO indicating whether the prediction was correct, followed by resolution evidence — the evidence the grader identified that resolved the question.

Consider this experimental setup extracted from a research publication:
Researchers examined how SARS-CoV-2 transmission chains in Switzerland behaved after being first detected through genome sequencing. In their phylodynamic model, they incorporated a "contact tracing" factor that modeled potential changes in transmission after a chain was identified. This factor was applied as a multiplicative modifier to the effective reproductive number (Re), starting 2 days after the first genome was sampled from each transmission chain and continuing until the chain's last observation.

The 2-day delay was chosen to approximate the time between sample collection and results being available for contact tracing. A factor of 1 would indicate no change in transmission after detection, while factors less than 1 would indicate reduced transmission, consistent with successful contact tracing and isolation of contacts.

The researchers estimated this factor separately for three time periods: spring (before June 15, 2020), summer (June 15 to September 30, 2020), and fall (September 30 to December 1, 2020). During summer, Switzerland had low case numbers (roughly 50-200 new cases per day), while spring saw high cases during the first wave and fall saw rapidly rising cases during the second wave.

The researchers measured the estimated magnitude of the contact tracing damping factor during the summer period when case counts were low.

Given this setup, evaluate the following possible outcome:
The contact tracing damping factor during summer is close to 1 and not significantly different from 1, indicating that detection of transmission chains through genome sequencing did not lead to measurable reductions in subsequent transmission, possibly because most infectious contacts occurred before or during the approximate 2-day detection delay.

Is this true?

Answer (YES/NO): NO